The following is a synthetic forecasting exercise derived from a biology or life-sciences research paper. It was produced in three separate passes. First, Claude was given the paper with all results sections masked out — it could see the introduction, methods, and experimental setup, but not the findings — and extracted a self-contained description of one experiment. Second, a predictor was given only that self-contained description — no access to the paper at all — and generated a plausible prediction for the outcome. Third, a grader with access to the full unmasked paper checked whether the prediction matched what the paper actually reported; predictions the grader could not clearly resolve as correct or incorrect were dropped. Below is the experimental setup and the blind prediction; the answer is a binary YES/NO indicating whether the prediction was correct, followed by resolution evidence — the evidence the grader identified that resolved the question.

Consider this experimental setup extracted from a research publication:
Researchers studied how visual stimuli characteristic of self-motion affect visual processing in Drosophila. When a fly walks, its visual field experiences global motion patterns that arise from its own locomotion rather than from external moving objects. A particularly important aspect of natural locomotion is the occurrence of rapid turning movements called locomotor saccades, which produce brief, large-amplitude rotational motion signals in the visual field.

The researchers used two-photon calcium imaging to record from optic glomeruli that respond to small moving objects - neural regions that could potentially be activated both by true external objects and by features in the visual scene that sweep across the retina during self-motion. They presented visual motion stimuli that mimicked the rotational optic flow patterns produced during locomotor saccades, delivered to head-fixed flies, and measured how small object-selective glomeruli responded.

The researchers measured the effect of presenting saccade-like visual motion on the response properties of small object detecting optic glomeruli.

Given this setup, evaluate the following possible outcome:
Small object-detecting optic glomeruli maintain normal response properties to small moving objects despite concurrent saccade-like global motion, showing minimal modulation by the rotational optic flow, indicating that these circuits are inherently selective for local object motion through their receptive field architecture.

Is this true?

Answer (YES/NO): NO